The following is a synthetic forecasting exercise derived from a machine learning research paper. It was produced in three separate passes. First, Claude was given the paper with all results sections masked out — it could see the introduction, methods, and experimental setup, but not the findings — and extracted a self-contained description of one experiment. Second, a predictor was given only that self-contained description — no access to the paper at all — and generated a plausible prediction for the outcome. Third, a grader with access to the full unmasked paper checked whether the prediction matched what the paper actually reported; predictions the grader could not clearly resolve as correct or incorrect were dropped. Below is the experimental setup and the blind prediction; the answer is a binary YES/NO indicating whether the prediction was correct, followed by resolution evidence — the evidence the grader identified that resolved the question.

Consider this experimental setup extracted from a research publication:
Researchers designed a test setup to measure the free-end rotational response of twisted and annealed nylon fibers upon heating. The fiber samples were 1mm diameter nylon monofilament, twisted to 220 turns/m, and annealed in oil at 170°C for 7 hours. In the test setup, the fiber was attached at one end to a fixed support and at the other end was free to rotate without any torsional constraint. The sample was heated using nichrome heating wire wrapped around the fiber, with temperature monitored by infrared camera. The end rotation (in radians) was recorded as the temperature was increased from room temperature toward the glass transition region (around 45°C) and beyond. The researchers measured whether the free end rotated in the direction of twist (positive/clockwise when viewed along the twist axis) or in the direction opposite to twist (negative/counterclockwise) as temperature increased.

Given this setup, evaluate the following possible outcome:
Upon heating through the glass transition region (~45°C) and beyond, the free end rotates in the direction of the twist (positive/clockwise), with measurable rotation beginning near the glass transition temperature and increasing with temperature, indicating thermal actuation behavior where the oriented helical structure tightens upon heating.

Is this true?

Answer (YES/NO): NO